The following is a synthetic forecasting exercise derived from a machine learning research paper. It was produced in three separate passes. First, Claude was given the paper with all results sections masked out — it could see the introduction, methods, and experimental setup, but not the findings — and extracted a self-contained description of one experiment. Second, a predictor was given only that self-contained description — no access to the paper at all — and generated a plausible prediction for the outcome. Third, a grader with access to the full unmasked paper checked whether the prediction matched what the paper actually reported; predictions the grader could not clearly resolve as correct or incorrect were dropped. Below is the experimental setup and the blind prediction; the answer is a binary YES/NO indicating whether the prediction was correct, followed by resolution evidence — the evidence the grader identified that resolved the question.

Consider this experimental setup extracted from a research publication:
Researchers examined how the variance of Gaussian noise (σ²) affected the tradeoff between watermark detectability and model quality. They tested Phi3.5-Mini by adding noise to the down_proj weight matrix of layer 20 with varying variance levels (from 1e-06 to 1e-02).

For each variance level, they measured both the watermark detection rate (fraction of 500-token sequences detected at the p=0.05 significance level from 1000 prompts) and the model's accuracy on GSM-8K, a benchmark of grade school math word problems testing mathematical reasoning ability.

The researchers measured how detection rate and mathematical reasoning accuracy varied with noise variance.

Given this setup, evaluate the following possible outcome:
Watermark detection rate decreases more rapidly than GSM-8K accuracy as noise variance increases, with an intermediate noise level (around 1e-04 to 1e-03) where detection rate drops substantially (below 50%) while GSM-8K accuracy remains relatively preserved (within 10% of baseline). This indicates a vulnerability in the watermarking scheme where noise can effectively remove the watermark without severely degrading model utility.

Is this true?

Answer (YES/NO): NO